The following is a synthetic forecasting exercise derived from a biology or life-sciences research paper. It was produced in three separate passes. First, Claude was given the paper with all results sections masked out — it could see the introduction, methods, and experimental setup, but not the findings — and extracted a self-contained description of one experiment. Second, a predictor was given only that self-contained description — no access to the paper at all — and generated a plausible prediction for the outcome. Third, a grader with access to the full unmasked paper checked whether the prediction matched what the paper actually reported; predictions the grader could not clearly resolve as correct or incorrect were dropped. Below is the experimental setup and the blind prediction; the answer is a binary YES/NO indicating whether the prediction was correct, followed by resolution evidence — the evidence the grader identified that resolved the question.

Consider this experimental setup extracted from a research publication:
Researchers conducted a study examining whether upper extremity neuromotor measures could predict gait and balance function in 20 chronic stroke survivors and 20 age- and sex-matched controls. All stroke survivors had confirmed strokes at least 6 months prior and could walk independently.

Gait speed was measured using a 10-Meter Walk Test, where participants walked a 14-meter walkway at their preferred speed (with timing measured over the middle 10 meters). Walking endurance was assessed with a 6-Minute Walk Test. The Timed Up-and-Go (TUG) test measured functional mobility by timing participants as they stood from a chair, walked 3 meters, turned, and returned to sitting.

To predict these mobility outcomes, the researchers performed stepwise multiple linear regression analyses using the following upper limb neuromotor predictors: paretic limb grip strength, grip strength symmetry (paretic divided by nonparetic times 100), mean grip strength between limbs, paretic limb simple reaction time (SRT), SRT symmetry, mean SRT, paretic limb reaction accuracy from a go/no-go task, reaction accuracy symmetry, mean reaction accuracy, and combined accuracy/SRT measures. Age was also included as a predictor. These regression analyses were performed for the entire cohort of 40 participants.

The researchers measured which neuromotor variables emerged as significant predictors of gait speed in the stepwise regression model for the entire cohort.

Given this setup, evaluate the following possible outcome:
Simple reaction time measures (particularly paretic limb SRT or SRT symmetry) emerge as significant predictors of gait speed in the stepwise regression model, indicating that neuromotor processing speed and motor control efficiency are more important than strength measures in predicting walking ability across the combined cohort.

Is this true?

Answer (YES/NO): NO